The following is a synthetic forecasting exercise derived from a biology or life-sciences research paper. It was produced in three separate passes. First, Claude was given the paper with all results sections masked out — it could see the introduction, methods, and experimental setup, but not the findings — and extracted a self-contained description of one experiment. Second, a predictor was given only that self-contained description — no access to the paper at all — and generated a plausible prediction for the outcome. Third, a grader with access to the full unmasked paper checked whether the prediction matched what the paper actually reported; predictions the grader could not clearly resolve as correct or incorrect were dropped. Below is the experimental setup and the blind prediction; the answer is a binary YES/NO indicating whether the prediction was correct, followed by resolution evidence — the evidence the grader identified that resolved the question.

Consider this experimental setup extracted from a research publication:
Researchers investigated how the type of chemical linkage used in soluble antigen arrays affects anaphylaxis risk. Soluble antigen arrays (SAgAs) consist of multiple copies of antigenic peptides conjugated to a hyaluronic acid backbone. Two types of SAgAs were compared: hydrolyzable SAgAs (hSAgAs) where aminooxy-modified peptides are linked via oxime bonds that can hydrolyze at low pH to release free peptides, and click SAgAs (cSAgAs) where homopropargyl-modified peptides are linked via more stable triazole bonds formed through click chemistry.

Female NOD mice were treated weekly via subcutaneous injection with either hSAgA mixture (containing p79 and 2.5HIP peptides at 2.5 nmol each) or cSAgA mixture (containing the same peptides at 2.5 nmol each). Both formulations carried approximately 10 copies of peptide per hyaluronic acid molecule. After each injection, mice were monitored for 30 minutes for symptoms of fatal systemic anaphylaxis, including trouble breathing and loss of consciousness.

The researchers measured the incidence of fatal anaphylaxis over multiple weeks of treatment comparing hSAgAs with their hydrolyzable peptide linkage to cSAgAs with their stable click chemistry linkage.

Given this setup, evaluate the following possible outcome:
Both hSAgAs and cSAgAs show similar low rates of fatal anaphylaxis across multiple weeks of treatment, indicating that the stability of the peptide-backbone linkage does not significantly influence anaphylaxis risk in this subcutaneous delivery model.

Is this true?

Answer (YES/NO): NO